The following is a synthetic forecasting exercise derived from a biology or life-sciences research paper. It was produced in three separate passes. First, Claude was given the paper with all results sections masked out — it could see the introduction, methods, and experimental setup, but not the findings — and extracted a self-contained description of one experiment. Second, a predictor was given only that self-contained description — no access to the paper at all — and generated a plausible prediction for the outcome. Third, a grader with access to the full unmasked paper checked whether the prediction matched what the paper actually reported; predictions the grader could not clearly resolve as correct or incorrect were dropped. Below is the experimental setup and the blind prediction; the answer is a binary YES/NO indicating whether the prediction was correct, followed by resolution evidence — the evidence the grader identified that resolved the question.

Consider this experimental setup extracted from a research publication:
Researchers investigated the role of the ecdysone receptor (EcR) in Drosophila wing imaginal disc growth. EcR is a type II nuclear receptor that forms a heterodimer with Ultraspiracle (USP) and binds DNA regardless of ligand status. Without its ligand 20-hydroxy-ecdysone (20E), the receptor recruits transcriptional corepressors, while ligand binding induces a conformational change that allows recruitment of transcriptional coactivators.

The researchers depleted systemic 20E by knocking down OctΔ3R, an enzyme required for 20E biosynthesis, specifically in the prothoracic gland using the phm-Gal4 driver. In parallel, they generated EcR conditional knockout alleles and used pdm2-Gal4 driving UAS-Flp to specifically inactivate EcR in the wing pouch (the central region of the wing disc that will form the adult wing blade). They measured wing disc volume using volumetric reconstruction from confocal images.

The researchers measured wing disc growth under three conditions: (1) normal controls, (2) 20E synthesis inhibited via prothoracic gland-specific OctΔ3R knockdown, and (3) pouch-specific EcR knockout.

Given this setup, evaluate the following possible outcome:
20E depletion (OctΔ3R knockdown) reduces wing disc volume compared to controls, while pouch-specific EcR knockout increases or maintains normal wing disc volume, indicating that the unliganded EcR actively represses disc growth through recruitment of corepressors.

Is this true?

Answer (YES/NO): YES